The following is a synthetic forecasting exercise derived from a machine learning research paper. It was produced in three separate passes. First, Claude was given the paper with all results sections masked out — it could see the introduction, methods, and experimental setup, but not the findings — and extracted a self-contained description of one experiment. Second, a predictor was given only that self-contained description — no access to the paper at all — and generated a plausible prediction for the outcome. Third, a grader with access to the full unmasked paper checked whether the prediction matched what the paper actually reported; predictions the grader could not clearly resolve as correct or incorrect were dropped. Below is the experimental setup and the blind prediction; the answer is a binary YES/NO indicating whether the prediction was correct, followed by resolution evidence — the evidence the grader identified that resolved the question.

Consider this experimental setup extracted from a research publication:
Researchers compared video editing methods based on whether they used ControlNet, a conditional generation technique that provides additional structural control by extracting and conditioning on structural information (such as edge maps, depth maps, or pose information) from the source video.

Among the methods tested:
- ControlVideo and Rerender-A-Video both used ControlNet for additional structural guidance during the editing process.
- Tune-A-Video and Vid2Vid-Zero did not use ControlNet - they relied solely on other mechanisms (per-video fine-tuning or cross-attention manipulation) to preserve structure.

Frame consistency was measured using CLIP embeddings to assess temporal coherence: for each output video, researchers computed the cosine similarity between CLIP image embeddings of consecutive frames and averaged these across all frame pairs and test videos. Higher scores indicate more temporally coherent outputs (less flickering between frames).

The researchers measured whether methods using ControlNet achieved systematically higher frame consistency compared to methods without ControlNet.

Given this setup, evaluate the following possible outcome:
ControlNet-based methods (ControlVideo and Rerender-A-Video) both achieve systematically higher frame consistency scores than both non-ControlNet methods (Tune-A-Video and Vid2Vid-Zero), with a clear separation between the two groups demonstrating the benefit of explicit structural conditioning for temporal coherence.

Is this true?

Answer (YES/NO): NO